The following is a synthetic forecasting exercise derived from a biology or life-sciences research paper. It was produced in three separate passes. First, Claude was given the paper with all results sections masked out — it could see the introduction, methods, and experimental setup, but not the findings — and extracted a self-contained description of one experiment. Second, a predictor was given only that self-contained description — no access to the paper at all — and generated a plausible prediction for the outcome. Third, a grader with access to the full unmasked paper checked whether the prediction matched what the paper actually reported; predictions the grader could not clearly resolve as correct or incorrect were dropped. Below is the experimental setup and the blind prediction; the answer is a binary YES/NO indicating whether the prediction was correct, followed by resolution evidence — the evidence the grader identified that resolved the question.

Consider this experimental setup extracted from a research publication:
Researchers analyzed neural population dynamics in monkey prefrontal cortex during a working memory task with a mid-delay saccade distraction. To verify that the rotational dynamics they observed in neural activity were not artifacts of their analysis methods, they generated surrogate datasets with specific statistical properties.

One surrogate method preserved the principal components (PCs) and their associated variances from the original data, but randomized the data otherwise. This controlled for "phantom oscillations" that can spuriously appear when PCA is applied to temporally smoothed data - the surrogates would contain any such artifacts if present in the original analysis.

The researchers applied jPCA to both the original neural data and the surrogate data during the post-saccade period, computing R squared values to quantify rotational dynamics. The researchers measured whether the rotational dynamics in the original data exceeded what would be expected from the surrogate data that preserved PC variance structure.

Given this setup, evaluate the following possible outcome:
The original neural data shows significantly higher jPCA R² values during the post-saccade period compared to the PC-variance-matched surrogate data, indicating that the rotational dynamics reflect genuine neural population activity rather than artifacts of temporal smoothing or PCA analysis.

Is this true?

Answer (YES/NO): YES